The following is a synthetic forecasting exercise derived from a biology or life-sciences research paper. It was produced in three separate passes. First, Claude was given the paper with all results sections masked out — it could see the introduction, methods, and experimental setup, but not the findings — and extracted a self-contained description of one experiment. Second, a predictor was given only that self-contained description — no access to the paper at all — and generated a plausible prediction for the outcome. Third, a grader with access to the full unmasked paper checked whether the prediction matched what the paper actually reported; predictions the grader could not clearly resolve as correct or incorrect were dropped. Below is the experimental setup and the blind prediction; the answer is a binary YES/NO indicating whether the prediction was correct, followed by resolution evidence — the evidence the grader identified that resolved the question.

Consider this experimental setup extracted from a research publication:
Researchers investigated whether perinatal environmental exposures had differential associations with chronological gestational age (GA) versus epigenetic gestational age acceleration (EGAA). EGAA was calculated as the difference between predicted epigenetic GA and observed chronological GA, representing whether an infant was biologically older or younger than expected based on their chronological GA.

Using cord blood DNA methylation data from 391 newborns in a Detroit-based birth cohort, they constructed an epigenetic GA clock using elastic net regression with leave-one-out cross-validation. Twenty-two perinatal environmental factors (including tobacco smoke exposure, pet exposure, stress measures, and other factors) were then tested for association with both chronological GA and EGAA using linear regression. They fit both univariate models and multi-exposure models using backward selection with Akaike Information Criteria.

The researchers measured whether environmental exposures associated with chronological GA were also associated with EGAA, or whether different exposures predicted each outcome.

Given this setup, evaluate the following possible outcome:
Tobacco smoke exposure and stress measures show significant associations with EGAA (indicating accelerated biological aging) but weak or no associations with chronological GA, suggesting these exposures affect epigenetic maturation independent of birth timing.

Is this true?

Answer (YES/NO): NO